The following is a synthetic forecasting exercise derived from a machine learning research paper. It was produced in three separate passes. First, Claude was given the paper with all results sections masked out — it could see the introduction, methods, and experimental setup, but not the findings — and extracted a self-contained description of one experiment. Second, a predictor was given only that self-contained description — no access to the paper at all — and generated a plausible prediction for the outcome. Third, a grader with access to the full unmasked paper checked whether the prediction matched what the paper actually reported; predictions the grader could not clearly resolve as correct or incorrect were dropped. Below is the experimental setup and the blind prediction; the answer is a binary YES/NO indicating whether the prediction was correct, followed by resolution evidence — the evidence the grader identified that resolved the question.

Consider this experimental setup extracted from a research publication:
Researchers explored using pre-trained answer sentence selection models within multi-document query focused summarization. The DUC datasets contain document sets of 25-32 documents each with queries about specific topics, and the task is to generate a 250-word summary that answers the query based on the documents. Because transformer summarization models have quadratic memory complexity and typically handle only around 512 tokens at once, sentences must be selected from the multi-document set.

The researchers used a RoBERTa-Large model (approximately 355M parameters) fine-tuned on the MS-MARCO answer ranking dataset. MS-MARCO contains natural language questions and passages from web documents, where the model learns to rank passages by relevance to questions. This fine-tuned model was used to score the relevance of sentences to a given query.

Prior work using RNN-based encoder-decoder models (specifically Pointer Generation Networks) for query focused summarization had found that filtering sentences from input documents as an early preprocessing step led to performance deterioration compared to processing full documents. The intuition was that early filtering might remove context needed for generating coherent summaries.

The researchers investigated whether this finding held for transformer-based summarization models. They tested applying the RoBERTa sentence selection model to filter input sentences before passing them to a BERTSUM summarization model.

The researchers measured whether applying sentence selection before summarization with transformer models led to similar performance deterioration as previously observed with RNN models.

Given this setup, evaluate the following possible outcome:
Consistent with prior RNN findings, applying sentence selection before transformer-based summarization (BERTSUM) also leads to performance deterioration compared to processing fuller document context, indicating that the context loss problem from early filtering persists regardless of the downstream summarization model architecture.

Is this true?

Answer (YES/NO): NO